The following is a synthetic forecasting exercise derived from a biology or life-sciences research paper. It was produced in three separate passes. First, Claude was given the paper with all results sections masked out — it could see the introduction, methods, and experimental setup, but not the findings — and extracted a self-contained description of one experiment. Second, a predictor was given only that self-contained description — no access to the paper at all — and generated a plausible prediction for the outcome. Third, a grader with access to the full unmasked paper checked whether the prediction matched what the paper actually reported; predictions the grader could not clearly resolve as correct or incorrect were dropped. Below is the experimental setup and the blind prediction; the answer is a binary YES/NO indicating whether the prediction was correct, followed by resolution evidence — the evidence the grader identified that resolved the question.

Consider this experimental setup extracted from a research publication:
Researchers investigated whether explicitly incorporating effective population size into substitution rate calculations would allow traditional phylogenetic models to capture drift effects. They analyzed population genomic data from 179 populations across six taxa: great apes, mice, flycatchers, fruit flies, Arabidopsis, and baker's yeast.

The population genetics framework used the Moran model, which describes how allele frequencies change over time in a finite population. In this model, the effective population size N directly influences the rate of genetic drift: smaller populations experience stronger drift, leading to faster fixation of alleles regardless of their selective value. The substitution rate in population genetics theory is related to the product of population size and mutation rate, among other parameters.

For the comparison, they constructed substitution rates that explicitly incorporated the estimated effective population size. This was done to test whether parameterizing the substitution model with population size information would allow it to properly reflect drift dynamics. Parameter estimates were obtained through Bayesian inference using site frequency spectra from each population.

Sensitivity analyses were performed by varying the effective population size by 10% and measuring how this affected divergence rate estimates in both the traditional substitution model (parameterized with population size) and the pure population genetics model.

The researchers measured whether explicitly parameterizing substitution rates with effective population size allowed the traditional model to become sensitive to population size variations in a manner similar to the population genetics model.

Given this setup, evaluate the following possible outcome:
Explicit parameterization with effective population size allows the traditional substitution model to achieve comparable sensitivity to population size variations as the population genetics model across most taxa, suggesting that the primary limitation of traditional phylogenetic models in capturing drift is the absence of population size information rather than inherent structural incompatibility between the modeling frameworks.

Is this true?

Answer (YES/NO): NO